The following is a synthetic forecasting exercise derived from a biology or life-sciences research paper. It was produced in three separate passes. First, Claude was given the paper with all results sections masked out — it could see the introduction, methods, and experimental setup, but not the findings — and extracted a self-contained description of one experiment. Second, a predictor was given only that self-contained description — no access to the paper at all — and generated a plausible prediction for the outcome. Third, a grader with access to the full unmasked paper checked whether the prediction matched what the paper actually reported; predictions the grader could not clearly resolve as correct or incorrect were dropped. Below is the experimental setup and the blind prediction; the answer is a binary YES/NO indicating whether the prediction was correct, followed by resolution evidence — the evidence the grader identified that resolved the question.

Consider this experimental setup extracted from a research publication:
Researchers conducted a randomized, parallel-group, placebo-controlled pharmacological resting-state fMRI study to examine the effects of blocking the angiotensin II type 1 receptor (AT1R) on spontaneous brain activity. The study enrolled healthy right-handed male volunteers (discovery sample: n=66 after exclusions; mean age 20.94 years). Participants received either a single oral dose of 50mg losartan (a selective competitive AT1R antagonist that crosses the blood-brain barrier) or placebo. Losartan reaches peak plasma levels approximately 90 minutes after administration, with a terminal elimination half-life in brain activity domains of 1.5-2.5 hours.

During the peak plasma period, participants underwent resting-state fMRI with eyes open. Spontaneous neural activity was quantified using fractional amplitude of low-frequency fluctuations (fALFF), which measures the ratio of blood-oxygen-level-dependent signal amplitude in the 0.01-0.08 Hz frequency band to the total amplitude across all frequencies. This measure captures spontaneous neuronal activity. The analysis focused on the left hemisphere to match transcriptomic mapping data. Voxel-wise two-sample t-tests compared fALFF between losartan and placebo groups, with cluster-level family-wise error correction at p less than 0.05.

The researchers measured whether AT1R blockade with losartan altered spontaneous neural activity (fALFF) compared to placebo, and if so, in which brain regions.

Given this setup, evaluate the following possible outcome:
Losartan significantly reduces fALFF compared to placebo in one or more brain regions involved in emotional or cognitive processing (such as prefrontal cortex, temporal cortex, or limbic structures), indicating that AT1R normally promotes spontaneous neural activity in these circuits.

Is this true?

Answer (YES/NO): NO